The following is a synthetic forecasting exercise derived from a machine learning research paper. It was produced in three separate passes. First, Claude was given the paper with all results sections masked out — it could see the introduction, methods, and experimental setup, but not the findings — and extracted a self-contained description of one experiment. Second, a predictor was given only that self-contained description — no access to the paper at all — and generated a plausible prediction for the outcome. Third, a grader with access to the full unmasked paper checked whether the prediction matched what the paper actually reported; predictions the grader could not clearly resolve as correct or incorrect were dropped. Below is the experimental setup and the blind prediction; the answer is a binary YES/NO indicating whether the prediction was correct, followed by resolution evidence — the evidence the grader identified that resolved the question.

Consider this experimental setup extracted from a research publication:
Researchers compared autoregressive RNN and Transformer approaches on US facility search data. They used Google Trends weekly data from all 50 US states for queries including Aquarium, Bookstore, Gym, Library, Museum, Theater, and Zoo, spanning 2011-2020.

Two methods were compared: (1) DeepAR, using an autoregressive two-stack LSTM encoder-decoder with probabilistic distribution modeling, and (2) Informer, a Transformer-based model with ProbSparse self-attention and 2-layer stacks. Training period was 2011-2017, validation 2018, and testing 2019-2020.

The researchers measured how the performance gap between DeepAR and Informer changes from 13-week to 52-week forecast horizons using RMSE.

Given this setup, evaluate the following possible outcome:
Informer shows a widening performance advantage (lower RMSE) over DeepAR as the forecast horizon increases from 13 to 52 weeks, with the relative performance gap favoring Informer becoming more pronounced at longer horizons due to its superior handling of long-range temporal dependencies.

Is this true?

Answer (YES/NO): NO